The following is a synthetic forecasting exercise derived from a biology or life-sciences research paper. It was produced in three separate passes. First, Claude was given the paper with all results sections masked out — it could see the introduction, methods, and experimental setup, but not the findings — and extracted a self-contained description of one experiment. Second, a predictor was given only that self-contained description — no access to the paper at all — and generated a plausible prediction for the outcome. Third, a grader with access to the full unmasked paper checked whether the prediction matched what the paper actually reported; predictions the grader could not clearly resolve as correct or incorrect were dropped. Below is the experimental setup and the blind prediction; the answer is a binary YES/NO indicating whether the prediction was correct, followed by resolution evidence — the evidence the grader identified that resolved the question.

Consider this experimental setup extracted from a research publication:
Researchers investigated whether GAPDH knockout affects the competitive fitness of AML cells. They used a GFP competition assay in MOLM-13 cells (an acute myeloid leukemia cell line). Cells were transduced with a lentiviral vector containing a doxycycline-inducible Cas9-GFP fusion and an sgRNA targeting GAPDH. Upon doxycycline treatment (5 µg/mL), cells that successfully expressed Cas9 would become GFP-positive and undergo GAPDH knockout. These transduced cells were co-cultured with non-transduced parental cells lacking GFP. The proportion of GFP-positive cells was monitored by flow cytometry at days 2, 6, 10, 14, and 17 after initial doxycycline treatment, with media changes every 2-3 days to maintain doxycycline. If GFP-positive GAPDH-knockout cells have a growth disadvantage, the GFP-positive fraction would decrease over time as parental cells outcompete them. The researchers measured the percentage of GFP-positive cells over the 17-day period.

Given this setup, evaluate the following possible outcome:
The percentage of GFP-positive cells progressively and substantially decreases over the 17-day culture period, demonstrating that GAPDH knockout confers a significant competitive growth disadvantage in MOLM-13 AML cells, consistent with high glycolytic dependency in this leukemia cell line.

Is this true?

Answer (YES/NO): YES